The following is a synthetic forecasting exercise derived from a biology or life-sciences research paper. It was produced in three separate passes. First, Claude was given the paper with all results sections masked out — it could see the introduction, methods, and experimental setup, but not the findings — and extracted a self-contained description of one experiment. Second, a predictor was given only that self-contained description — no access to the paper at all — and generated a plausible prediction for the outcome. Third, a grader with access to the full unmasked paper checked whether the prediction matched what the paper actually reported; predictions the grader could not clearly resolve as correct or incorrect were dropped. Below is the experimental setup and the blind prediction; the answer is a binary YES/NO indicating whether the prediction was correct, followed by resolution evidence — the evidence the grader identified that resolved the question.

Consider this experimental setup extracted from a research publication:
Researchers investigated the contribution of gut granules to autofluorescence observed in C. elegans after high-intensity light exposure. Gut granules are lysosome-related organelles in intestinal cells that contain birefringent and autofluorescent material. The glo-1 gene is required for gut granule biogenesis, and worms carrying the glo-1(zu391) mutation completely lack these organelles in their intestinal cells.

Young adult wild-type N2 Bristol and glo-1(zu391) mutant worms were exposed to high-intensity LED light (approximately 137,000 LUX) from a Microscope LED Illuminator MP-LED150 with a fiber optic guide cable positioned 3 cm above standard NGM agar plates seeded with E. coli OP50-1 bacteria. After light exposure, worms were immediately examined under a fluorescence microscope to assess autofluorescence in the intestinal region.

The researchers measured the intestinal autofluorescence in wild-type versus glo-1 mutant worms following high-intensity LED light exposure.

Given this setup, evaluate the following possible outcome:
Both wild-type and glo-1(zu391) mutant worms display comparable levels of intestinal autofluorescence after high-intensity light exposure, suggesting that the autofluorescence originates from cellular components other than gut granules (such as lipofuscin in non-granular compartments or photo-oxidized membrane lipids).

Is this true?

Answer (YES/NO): NO